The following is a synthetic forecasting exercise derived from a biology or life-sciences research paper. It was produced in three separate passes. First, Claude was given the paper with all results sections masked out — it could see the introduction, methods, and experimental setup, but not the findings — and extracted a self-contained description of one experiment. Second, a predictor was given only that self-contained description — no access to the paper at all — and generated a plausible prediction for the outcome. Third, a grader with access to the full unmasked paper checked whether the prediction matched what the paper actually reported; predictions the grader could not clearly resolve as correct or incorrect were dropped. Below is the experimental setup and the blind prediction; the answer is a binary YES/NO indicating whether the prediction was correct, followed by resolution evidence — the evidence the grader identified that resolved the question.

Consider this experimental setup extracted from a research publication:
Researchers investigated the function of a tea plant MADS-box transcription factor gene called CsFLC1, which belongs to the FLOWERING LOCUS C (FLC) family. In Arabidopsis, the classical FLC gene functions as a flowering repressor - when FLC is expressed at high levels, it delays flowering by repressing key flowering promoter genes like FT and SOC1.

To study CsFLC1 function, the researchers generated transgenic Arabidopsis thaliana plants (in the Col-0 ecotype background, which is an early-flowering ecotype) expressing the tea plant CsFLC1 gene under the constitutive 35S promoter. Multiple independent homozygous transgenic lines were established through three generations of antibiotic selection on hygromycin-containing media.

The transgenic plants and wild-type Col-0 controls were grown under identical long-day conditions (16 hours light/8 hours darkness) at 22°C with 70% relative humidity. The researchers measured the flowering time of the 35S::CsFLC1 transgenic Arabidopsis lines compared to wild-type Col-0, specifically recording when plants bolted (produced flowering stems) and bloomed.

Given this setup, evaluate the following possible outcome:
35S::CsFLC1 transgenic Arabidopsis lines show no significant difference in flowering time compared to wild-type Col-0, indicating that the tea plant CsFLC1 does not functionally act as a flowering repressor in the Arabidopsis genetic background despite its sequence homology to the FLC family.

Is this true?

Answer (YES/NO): NO